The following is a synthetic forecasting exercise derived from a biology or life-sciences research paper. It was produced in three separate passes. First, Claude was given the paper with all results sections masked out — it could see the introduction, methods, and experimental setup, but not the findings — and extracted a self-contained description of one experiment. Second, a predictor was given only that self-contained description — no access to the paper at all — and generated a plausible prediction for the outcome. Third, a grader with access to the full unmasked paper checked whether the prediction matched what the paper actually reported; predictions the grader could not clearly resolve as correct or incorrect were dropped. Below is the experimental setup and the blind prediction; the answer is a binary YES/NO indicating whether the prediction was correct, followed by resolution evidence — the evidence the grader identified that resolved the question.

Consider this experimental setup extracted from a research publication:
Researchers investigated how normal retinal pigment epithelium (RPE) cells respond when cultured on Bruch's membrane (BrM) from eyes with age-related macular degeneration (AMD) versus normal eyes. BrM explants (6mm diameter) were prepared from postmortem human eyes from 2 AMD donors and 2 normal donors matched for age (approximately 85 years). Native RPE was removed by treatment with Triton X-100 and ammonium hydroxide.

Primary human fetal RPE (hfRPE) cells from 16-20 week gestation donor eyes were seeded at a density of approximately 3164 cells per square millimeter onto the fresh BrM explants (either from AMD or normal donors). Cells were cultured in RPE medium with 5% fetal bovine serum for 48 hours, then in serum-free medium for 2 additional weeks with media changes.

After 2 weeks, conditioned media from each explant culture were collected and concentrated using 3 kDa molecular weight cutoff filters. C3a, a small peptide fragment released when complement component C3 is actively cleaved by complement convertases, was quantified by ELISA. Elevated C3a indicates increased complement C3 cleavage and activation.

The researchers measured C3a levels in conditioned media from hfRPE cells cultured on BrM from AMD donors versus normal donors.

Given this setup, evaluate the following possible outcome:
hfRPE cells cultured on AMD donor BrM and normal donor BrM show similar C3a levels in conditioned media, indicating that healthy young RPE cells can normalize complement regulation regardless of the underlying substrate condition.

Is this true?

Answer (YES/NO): NO